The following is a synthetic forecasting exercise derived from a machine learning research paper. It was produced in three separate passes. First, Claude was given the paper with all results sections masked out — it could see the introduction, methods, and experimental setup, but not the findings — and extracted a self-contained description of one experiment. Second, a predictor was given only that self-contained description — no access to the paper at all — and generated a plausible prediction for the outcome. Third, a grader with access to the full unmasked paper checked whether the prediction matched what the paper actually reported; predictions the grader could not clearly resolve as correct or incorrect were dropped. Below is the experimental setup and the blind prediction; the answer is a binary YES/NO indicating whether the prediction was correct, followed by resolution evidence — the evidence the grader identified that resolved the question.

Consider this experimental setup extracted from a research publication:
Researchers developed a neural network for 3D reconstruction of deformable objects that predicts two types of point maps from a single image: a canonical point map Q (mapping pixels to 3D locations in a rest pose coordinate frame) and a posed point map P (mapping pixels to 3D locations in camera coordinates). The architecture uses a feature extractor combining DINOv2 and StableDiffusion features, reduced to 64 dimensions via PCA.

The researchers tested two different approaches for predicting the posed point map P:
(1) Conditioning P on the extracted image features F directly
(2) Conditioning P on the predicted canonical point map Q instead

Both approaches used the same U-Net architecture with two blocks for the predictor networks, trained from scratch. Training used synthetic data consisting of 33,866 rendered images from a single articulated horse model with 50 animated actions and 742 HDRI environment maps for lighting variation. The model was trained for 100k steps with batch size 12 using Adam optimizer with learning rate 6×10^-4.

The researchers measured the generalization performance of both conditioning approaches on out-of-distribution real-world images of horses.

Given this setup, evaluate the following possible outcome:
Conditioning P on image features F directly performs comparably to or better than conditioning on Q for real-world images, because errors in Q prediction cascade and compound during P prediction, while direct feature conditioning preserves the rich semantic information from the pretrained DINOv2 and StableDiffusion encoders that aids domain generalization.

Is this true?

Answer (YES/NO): NO